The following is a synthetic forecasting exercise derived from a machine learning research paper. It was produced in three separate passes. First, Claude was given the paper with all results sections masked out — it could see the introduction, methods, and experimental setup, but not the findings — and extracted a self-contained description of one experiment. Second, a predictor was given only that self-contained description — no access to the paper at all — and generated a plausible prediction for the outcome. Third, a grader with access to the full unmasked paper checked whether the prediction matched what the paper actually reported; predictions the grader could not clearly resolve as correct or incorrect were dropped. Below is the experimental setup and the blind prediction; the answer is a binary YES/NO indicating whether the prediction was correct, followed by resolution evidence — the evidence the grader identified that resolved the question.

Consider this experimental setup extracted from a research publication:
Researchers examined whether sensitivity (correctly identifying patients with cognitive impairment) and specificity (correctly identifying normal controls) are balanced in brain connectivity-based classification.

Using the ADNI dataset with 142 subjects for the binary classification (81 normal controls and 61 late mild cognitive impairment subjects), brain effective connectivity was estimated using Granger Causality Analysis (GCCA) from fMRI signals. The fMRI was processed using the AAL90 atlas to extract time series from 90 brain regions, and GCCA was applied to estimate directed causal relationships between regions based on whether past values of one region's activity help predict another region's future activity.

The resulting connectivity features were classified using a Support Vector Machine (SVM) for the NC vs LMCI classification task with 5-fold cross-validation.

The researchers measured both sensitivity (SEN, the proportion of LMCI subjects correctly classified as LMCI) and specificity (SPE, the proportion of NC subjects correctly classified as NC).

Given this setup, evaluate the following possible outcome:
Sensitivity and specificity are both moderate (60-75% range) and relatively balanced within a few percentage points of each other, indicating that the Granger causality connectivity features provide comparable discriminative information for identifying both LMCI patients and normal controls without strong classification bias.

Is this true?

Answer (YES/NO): NO